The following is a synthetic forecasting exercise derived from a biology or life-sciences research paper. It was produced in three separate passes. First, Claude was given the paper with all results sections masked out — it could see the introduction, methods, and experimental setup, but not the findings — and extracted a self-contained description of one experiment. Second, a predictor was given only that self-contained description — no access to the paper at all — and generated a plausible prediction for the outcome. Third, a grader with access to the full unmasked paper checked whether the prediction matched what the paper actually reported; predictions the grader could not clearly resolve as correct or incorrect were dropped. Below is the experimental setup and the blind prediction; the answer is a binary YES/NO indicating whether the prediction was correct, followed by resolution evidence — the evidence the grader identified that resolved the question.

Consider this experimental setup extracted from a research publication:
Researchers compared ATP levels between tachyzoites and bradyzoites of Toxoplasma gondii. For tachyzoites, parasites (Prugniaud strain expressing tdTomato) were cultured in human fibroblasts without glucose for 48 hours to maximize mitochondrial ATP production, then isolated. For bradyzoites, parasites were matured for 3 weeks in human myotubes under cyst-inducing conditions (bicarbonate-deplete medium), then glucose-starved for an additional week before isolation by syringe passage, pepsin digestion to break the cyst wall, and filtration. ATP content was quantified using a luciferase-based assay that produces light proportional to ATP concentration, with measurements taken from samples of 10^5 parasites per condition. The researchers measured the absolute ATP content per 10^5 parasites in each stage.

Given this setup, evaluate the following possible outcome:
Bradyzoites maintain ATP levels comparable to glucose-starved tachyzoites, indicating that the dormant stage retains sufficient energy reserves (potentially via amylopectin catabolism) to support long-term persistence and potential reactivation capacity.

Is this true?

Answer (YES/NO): NO